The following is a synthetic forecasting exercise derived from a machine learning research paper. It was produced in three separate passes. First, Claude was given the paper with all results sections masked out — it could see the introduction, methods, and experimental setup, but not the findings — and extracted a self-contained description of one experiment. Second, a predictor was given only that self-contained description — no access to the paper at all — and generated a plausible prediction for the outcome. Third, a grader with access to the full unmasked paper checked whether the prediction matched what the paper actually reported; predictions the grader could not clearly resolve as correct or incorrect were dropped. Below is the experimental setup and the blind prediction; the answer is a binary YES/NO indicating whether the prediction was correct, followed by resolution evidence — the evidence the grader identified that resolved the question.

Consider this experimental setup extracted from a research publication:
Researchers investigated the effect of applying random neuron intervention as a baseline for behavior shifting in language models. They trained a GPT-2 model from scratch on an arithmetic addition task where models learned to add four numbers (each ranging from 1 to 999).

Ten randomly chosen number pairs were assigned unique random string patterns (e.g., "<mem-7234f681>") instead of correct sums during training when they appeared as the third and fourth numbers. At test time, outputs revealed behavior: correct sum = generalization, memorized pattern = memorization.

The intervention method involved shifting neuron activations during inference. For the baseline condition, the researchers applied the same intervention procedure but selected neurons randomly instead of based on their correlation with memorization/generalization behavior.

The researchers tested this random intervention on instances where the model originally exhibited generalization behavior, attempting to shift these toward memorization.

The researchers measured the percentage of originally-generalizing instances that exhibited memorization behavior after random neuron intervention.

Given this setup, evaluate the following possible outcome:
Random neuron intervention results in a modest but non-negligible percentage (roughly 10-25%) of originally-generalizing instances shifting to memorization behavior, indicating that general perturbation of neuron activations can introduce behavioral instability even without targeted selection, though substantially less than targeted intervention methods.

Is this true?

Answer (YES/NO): NO